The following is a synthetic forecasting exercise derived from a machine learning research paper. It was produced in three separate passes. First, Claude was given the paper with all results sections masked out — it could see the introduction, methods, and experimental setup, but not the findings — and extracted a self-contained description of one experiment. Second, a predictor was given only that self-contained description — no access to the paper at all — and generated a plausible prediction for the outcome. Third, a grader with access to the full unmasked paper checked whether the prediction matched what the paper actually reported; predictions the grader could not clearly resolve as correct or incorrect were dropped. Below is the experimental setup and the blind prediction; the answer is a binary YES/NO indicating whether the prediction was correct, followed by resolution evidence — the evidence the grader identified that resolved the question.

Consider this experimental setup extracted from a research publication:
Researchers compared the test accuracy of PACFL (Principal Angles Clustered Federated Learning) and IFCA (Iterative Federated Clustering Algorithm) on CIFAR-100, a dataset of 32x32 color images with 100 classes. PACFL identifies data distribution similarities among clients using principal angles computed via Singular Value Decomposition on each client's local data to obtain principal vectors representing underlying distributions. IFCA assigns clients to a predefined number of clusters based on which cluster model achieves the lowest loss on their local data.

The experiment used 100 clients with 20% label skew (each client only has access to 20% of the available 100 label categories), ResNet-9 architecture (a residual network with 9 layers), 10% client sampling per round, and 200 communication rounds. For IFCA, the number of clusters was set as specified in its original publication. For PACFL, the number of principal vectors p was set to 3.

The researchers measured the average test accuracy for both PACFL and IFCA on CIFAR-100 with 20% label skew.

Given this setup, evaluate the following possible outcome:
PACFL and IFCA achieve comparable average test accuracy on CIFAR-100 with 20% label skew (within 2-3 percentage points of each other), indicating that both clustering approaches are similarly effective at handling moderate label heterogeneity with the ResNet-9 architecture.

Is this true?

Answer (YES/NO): YES